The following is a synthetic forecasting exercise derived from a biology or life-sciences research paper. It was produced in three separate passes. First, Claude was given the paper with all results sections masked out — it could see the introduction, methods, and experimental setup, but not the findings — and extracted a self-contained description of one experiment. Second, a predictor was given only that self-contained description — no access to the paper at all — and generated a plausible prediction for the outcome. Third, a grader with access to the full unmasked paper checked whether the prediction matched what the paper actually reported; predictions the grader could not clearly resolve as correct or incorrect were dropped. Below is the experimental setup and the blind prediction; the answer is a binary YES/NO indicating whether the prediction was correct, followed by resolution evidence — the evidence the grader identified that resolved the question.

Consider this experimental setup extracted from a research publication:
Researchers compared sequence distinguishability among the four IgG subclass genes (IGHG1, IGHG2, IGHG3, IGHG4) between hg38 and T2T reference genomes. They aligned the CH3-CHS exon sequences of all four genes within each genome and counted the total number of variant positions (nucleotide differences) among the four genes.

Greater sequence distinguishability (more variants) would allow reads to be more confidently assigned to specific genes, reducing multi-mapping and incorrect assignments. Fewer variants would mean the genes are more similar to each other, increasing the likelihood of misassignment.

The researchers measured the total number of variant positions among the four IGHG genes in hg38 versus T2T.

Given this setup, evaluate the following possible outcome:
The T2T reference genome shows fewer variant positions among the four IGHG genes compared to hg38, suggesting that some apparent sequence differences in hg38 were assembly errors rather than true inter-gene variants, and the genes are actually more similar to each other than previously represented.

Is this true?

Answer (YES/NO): NO